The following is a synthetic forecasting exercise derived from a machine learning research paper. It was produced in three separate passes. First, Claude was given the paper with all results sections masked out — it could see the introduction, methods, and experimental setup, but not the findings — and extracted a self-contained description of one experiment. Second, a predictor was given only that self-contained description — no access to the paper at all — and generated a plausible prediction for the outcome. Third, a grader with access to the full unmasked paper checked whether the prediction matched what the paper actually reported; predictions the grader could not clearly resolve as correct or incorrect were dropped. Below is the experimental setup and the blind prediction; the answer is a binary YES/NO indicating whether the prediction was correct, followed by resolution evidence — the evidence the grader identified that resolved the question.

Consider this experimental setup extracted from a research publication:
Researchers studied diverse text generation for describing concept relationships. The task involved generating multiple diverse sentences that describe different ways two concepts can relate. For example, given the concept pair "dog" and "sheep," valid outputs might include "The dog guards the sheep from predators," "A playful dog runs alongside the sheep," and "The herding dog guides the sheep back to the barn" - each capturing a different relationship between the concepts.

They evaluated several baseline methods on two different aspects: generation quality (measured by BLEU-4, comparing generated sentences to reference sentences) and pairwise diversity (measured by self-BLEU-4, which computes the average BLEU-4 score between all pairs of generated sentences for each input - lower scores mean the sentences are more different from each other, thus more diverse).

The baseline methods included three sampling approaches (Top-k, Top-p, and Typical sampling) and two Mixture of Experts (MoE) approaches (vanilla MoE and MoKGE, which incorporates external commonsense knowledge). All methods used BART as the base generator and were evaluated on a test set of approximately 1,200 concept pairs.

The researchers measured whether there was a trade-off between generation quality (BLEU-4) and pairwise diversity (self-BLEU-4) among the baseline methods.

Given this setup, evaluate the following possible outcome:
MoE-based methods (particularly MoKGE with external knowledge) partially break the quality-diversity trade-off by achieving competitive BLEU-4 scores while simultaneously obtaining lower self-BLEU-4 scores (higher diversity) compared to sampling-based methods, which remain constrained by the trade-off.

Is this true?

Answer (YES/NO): NO